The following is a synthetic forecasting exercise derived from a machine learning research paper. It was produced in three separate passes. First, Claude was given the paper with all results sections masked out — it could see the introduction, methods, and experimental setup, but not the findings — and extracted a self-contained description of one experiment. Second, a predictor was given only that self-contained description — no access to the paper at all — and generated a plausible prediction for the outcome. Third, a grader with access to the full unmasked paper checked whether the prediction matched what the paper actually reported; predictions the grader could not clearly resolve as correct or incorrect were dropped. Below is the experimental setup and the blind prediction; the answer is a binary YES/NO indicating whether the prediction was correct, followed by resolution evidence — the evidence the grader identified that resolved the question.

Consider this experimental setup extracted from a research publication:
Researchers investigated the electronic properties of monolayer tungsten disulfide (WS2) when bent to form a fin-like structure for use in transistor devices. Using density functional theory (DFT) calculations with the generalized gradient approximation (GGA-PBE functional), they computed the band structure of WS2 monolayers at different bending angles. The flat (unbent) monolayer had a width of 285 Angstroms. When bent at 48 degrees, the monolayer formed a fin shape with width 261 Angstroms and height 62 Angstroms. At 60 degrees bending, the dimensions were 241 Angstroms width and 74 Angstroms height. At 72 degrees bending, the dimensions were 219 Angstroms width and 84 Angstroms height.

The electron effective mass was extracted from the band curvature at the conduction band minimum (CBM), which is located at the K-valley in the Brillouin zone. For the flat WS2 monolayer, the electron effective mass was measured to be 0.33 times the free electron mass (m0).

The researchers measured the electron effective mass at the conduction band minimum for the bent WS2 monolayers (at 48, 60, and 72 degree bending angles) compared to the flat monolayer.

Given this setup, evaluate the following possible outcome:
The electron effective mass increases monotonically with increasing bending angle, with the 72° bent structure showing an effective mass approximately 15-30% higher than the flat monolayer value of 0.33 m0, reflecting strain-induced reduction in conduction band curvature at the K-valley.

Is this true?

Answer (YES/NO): NO